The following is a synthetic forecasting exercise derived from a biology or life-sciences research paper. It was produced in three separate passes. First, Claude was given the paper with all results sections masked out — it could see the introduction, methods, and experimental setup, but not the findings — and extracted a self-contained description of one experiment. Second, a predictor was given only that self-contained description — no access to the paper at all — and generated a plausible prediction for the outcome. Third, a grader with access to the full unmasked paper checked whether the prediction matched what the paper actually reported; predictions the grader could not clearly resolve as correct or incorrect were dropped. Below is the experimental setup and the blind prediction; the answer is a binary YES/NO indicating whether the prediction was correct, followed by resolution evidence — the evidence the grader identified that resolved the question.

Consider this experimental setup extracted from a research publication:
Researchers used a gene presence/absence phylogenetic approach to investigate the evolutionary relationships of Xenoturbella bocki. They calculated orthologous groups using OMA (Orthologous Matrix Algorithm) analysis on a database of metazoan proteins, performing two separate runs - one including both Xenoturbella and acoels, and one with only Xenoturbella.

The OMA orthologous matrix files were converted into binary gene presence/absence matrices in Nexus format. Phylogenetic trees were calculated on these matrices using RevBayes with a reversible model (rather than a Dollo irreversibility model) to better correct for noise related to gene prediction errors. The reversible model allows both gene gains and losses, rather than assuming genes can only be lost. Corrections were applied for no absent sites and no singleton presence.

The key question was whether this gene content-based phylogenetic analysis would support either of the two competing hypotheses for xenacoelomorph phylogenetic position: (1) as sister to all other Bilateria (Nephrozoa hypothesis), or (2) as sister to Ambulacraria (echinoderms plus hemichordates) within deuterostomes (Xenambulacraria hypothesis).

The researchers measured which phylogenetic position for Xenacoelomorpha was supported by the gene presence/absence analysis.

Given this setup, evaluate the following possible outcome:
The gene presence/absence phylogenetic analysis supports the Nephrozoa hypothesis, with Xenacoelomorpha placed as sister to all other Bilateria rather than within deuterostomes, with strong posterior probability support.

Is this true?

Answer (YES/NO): NO